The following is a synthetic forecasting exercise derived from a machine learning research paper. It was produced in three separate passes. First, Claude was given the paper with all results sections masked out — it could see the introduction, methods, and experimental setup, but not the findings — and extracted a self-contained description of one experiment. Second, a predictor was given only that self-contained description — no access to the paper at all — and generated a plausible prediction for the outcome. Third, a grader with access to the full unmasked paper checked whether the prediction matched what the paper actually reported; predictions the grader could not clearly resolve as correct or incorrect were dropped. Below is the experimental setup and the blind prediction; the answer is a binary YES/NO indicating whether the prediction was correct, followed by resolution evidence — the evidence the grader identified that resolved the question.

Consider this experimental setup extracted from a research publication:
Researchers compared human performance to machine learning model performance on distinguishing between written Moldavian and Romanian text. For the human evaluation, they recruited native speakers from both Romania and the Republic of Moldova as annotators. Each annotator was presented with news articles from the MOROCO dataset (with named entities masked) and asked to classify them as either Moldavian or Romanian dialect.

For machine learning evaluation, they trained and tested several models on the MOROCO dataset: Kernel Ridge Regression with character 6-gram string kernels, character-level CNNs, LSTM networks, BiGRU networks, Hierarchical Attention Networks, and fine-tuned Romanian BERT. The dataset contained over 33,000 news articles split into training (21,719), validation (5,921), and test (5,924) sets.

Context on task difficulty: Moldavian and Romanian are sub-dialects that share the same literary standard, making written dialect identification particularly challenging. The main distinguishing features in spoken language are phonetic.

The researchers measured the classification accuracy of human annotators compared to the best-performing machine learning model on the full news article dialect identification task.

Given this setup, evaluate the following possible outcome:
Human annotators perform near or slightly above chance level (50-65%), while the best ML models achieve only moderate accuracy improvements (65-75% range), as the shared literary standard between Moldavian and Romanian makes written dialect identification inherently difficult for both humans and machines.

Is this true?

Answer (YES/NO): NO